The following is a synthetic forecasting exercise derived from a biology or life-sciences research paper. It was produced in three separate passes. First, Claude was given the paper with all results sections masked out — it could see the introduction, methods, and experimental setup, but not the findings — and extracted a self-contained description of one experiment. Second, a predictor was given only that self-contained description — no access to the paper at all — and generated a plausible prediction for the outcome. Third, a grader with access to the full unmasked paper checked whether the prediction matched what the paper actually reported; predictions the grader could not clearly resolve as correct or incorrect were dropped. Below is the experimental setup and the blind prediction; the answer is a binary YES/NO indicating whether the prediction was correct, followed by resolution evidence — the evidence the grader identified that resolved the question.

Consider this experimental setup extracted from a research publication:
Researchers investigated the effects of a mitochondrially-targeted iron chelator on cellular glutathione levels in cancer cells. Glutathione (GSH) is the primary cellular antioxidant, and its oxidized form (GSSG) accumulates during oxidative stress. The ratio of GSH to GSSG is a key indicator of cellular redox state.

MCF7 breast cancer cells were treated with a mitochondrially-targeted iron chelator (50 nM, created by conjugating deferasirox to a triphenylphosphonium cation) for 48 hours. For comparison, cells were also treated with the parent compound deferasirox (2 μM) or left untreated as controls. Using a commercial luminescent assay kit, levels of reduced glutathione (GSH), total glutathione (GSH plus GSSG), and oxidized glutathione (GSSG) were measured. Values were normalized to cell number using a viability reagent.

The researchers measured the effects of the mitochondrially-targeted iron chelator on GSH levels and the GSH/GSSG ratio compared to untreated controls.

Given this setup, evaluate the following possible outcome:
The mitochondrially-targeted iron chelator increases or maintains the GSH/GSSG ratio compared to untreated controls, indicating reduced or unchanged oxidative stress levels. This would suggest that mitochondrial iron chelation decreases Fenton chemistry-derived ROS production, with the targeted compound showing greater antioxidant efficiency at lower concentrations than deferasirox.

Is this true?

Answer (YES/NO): NO